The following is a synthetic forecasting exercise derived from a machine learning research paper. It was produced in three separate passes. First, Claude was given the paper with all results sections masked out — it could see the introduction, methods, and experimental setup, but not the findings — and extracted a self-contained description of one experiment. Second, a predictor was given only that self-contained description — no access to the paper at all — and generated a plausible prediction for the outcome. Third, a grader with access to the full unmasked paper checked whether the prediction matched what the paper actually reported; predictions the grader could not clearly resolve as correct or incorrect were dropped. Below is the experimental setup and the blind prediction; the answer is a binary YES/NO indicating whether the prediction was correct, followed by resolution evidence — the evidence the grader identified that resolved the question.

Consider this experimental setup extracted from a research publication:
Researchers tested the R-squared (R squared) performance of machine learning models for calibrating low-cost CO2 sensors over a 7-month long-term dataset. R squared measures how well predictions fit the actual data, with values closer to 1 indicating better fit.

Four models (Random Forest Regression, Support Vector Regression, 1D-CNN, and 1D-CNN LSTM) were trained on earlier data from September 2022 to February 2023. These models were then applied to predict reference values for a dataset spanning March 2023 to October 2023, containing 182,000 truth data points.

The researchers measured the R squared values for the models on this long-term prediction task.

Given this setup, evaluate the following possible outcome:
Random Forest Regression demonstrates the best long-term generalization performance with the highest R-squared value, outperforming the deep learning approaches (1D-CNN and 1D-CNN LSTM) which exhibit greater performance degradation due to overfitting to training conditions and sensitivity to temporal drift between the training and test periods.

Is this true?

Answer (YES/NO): NO